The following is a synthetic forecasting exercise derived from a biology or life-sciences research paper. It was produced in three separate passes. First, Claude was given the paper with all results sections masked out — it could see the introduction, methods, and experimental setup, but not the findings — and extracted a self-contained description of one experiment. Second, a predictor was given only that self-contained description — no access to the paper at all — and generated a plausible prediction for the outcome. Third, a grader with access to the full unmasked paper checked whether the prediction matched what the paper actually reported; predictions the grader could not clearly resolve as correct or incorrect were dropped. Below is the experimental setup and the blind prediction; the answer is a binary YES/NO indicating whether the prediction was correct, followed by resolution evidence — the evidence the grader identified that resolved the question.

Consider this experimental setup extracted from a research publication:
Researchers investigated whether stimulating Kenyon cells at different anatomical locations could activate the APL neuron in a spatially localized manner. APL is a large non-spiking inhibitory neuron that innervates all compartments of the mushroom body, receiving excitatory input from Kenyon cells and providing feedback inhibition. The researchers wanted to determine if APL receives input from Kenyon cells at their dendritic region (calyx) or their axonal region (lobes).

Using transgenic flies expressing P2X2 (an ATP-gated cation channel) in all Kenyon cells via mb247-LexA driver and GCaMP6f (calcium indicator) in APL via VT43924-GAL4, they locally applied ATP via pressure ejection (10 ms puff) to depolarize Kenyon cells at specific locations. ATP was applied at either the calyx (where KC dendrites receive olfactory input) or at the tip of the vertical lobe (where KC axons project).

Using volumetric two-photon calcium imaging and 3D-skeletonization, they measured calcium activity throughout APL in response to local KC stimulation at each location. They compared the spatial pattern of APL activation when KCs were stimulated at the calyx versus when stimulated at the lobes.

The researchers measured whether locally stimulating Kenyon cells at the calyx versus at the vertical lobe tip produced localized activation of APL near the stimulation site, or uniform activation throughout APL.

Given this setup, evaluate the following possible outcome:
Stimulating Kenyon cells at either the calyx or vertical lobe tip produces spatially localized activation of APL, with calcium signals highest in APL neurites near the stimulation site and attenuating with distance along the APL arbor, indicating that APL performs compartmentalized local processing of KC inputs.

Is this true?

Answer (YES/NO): NO